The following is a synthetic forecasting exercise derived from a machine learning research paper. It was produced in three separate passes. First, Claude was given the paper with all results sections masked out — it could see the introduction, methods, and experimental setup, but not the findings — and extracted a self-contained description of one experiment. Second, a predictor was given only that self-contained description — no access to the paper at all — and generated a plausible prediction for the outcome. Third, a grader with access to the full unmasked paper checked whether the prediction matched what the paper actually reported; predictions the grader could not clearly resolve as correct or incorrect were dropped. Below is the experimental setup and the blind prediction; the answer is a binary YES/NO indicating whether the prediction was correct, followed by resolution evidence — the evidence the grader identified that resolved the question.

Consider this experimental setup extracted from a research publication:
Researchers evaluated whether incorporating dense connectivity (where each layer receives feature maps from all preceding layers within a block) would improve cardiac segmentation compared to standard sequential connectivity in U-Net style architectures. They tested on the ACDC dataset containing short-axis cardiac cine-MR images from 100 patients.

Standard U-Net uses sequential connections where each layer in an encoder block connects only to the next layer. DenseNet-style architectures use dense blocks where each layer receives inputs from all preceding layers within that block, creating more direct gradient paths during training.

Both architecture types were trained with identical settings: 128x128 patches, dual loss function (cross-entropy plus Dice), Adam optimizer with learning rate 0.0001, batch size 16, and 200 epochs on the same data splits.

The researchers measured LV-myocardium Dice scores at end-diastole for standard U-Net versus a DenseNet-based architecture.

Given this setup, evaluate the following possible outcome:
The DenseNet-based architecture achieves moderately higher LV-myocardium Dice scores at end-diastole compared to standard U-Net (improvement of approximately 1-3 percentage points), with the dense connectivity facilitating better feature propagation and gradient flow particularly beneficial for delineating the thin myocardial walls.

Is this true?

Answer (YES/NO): YES